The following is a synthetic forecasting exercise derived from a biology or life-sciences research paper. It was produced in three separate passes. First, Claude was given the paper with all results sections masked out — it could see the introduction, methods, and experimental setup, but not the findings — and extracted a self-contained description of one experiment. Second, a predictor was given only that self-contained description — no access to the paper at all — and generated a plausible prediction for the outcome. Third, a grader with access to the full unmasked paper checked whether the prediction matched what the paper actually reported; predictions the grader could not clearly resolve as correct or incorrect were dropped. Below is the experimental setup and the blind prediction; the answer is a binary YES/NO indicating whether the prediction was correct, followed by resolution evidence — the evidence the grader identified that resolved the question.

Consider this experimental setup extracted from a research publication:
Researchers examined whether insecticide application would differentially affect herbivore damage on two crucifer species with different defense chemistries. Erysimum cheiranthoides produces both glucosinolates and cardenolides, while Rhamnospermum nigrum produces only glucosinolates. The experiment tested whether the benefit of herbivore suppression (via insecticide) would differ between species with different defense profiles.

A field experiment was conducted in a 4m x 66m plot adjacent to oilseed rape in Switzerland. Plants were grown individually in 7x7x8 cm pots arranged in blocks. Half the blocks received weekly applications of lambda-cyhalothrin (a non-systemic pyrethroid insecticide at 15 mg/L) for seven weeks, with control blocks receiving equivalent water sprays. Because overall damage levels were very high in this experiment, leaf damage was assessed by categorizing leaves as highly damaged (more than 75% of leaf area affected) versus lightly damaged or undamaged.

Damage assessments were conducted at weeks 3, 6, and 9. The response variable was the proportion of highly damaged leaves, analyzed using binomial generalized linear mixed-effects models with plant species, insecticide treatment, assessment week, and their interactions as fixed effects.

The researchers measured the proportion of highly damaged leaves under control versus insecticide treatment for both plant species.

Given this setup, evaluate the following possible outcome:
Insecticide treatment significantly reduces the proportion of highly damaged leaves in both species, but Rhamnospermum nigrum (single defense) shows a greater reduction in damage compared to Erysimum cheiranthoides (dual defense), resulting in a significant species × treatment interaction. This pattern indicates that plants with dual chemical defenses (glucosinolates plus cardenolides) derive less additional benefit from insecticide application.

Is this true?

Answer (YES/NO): NO